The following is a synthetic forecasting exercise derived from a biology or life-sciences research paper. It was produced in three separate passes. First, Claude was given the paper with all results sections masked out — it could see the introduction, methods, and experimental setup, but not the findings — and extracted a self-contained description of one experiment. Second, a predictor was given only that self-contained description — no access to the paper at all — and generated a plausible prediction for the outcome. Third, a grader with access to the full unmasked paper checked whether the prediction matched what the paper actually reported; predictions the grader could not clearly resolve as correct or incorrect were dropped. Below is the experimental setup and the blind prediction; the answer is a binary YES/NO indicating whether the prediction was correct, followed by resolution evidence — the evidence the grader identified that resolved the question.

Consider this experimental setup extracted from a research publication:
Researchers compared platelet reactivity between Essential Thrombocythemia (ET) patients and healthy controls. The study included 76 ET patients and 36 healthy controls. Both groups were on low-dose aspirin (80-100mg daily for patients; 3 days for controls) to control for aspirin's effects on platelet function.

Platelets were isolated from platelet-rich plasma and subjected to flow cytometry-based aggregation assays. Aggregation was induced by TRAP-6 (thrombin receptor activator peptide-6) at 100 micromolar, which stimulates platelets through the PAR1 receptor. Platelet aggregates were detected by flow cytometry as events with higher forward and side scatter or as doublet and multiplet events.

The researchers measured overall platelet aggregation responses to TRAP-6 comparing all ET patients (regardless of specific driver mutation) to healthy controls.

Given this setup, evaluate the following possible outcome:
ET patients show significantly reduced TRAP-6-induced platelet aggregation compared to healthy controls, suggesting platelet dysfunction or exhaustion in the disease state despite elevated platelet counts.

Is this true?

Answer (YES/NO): NO